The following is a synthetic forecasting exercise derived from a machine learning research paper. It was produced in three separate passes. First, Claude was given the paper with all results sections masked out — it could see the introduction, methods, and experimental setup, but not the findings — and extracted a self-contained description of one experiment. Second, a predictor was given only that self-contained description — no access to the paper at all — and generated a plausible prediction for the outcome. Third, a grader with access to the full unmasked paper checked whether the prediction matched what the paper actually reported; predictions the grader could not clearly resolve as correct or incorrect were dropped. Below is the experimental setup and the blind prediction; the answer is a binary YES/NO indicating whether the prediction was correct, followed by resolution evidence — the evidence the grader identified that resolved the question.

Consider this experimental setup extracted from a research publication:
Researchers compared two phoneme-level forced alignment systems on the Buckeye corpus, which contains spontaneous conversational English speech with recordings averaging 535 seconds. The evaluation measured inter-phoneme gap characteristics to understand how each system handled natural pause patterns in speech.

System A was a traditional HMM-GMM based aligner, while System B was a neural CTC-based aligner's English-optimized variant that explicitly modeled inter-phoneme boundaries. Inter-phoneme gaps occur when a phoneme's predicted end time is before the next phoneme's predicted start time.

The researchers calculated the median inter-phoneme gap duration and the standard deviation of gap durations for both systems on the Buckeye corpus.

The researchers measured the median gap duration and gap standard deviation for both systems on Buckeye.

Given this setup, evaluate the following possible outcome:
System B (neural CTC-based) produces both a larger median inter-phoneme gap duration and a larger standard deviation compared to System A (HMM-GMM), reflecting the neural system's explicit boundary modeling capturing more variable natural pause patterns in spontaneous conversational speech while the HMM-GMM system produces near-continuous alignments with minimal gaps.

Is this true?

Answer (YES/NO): NO